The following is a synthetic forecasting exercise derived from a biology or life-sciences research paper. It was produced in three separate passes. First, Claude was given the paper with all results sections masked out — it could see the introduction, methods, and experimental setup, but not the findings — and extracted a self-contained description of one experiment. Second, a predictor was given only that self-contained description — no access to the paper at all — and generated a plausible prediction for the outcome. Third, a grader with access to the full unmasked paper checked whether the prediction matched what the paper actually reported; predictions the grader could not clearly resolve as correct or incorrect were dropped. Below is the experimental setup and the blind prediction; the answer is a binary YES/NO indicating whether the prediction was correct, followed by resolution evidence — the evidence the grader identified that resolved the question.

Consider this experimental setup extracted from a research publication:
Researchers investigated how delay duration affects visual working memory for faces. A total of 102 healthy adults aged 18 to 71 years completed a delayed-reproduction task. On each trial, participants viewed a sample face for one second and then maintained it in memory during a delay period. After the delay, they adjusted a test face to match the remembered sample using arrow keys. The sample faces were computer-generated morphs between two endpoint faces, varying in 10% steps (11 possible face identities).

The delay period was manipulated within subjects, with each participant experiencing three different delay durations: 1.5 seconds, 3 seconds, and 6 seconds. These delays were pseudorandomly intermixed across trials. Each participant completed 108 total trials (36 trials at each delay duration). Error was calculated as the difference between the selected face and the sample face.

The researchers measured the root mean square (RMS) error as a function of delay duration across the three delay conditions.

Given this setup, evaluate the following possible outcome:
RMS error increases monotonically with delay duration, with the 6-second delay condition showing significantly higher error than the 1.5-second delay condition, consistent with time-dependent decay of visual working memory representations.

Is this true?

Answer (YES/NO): NO